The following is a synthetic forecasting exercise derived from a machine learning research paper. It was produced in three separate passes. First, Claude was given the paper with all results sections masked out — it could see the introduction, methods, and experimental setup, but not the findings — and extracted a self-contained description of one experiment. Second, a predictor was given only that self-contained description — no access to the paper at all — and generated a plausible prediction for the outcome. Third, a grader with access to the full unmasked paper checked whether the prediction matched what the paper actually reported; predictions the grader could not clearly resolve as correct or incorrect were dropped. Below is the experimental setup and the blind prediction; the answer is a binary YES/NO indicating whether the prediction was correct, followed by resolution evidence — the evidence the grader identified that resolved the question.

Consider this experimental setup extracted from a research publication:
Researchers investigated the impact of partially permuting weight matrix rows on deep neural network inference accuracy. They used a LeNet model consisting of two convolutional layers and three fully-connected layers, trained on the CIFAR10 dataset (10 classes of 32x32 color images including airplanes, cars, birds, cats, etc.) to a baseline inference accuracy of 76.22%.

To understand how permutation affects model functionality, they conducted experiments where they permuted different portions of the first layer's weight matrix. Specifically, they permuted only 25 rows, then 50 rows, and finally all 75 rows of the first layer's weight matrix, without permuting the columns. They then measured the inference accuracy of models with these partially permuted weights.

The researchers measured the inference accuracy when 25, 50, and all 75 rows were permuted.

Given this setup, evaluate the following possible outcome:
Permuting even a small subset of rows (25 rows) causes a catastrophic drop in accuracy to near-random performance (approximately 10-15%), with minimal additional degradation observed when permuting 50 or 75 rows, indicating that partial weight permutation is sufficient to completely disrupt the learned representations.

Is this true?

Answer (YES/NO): NO